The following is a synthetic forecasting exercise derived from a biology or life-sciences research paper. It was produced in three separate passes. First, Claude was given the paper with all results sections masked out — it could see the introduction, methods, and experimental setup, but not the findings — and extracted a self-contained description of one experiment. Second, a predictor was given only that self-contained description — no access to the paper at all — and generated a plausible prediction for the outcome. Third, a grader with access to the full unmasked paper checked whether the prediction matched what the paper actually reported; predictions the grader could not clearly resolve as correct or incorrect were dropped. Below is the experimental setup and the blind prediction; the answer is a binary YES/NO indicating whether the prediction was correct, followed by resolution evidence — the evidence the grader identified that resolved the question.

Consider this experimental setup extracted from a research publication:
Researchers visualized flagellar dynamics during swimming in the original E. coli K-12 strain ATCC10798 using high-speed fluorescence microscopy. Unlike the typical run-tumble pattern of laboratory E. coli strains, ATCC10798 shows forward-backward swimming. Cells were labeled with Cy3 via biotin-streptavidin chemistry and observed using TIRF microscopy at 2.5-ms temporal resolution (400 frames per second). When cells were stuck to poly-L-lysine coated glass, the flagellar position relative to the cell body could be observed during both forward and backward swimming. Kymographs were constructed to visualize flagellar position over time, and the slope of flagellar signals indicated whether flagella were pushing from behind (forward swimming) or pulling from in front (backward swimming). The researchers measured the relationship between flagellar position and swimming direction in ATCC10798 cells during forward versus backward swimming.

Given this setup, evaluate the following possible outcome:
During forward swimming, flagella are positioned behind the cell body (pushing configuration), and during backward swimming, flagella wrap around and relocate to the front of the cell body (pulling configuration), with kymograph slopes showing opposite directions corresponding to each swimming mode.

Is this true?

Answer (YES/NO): NO